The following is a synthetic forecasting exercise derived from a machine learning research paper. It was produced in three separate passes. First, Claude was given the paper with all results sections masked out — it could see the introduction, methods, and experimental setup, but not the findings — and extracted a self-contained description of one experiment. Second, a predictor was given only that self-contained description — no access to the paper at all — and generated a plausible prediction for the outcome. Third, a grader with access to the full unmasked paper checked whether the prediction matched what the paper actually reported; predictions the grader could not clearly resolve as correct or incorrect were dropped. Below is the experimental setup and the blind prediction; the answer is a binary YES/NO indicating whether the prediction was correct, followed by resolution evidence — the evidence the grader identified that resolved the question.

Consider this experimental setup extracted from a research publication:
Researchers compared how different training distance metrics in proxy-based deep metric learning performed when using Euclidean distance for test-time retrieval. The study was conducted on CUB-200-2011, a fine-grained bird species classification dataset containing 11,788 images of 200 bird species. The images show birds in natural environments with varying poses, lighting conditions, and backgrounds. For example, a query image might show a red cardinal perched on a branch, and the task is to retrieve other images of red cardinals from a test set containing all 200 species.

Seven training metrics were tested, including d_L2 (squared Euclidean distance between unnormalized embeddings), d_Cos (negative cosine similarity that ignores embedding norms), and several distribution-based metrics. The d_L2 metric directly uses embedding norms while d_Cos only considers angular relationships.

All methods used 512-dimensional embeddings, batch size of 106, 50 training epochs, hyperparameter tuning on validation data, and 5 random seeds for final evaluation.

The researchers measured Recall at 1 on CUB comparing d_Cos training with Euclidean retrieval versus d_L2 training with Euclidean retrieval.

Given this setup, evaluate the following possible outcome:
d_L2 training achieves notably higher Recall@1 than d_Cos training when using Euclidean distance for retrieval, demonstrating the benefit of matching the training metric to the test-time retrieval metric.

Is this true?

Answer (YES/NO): NO